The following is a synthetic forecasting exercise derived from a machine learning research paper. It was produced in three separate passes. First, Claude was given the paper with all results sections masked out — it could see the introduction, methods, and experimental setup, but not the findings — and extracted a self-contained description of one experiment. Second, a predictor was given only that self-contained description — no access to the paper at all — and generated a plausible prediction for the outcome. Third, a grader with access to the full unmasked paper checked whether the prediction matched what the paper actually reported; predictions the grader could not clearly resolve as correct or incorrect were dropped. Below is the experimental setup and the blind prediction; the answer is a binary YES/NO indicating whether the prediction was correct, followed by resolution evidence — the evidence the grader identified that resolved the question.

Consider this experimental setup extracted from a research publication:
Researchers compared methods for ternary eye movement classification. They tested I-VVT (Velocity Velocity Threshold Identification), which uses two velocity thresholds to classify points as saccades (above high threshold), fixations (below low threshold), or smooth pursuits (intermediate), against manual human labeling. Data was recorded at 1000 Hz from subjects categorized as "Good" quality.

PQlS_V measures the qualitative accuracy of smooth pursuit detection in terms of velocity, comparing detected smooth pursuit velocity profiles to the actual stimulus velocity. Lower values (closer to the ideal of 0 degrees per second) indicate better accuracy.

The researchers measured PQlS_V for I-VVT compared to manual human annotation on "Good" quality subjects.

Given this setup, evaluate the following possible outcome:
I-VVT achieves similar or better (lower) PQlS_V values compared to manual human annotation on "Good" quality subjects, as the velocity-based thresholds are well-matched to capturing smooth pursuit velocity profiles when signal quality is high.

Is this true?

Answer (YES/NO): YES